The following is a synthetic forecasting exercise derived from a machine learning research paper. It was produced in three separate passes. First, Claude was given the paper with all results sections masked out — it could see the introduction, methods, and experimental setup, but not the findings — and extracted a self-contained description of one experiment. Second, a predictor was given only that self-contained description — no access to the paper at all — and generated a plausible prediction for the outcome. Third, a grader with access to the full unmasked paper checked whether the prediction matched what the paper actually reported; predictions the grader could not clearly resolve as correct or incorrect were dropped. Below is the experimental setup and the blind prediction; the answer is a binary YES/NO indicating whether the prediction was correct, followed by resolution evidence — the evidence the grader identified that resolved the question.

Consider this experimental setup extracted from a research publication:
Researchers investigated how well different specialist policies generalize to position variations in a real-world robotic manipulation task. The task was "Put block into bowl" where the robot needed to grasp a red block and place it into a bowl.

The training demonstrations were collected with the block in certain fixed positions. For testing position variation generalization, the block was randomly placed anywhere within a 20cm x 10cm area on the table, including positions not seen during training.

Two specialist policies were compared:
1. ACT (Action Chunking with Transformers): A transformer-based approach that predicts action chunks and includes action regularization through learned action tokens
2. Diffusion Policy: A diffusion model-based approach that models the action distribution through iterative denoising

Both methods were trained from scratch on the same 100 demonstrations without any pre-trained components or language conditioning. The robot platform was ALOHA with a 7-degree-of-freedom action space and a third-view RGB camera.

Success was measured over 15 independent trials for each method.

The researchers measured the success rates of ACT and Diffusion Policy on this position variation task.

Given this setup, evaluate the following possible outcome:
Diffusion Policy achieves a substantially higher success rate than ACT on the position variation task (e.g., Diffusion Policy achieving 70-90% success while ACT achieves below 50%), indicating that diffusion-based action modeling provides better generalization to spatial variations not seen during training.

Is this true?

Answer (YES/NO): NO